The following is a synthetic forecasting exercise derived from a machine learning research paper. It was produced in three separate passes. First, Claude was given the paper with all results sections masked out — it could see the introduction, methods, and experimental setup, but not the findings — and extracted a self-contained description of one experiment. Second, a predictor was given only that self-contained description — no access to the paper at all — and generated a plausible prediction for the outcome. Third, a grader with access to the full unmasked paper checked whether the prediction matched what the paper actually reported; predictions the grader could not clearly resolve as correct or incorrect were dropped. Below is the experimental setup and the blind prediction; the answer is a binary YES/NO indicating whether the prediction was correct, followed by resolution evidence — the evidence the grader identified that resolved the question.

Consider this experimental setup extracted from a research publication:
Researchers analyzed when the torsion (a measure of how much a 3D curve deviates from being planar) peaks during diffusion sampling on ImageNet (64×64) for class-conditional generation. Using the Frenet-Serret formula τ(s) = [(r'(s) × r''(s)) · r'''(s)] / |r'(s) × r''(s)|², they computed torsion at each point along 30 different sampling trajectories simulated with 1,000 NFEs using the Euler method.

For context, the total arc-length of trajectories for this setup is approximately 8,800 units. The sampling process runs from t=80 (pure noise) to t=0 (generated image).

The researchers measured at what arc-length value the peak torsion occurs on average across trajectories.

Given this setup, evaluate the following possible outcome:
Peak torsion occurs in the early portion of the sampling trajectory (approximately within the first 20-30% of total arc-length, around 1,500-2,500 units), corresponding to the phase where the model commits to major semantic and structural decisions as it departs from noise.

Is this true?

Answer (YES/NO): NO